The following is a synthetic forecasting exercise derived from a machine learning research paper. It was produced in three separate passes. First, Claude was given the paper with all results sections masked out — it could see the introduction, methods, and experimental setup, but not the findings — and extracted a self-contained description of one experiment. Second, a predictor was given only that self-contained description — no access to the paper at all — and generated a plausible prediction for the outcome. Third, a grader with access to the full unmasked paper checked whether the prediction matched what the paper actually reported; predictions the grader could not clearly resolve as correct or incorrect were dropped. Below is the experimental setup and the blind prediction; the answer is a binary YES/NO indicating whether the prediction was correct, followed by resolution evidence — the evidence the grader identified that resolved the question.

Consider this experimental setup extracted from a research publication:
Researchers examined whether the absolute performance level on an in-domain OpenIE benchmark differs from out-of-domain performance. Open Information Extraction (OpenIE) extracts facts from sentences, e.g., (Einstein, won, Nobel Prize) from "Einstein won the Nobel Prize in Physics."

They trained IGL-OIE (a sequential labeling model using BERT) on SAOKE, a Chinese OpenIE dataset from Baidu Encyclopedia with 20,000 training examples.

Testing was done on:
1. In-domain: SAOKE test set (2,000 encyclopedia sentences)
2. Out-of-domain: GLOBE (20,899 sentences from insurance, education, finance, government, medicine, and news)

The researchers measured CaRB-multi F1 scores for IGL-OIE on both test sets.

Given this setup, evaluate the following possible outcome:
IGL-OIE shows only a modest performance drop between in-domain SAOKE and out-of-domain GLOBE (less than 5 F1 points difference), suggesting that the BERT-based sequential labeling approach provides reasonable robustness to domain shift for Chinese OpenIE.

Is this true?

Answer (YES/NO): NO